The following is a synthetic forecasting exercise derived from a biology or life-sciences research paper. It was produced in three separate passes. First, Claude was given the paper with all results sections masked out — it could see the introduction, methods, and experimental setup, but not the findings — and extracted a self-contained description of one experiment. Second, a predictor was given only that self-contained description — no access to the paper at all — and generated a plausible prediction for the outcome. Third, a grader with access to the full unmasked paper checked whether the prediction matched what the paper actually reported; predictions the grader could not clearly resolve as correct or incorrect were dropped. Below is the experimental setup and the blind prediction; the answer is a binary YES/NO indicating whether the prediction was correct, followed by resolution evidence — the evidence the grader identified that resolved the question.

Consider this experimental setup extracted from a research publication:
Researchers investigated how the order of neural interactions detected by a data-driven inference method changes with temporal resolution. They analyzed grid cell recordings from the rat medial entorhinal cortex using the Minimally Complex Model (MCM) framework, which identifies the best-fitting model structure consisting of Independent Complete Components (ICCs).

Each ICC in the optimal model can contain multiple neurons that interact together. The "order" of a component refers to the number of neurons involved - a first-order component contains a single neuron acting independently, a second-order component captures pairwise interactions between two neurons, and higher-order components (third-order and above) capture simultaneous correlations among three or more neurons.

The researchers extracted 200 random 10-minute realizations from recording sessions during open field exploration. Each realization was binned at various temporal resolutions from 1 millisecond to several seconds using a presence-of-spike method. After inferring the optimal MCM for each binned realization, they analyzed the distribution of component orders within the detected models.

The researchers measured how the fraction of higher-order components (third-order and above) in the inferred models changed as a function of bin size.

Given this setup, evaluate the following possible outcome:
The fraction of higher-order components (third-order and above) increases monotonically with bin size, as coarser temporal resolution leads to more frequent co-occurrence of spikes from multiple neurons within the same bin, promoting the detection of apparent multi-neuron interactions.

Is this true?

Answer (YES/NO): NO